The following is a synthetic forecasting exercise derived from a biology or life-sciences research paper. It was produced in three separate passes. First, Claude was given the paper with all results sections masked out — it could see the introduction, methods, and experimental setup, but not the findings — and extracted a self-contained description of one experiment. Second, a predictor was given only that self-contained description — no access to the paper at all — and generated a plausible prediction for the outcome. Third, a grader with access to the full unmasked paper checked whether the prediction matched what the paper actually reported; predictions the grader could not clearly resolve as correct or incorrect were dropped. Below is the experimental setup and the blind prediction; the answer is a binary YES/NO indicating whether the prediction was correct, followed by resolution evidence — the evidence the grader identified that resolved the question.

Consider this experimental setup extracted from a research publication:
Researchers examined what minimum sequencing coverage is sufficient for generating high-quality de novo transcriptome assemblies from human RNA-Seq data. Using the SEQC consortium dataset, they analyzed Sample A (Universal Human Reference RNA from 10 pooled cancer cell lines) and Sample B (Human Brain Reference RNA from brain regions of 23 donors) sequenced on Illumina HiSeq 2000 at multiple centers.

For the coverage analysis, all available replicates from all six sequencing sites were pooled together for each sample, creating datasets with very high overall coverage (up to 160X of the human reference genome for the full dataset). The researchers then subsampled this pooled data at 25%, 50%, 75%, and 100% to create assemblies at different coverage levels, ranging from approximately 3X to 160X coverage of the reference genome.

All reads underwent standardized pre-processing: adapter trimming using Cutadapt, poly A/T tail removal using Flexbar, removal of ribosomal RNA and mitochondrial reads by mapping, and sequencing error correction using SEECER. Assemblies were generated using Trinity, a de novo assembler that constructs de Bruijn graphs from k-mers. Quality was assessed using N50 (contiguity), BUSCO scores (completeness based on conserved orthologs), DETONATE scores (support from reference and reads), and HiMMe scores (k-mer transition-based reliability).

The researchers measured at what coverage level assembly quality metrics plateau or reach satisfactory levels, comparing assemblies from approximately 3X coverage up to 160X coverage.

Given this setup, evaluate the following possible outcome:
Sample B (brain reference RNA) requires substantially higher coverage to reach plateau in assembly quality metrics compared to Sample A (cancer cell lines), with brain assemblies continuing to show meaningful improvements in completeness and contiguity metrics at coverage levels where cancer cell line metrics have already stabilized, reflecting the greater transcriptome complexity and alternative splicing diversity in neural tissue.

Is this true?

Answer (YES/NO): NO